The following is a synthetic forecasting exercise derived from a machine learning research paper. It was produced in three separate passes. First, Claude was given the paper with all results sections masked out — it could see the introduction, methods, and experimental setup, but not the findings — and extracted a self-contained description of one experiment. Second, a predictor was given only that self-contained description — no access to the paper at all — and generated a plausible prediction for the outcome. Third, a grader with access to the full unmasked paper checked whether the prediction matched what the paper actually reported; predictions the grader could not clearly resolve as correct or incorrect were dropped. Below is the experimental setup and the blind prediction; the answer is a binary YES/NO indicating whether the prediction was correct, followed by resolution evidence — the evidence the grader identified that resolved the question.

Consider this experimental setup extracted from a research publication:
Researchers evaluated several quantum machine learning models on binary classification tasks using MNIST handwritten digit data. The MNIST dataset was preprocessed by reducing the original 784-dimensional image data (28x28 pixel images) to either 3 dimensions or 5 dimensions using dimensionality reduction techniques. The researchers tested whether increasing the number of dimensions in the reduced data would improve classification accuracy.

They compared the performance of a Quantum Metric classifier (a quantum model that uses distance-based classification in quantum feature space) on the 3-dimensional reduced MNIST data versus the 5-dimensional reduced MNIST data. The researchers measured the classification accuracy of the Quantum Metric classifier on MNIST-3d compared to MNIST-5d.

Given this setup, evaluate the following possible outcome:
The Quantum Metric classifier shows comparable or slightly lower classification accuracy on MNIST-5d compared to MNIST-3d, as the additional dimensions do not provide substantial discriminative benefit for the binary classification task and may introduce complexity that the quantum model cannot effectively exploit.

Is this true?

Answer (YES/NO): NO